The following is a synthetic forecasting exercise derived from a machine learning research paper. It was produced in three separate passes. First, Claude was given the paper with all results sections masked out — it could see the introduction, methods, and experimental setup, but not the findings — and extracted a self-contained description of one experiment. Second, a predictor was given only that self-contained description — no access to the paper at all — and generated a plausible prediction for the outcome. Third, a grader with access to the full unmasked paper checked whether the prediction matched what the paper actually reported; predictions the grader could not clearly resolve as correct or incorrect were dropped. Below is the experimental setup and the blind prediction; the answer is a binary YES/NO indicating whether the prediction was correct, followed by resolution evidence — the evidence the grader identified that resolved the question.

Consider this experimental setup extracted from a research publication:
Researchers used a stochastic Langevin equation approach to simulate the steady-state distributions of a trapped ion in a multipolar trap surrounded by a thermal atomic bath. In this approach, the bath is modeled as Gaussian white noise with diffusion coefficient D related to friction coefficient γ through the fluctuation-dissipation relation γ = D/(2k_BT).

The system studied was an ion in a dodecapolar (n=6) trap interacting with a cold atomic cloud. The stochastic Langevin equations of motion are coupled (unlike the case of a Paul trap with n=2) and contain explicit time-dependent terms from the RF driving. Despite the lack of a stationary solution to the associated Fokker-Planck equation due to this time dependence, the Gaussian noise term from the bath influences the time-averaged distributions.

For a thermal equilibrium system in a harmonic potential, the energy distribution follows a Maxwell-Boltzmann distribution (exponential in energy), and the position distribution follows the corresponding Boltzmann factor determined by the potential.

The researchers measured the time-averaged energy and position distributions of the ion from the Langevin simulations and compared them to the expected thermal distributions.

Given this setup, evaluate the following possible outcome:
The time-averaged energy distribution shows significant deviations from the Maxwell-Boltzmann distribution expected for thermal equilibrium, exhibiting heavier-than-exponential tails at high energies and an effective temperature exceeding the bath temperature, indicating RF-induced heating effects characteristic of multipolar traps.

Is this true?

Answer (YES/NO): NO